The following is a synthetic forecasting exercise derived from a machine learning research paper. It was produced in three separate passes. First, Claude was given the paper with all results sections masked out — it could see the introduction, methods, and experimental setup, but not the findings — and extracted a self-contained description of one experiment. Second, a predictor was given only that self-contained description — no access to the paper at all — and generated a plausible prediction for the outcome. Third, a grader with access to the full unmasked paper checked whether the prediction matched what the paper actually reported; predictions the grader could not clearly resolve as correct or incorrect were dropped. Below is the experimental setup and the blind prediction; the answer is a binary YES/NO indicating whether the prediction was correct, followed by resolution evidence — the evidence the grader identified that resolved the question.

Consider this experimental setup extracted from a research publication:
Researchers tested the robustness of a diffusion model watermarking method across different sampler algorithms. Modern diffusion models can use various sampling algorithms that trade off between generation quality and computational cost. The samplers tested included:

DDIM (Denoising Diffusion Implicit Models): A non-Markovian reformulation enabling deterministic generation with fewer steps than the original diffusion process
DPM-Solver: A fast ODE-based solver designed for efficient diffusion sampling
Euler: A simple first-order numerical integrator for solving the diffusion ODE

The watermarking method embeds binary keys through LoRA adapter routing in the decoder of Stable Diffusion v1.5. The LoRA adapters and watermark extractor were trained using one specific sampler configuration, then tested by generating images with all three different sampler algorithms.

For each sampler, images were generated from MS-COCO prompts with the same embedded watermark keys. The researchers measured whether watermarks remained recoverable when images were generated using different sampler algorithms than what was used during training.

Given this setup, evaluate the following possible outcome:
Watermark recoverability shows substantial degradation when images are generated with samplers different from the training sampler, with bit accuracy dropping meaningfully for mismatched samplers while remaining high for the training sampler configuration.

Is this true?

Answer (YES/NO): NO